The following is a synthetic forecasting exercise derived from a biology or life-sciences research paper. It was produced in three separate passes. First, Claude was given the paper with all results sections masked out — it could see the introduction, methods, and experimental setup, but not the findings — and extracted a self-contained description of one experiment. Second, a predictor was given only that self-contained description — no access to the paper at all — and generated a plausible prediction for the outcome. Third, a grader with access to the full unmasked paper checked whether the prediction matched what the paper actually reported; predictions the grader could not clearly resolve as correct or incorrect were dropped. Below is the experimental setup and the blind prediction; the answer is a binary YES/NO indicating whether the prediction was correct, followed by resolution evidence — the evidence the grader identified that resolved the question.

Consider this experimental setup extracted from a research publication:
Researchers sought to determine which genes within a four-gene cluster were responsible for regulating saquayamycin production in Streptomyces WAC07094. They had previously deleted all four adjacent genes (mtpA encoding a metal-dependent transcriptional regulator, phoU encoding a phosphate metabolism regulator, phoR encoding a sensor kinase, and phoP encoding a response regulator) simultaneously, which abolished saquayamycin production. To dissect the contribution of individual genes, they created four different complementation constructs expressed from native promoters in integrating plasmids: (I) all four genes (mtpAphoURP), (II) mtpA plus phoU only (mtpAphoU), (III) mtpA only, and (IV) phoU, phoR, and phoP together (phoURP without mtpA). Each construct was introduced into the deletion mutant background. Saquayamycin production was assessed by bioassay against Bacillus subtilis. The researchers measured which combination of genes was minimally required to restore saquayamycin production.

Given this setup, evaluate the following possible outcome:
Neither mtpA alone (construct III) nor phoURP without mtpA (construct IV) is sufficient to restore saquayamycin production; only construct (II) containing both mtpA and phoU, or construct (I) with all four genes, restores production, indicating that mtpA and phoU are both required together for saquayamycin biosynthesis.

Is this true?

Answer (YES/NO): NO